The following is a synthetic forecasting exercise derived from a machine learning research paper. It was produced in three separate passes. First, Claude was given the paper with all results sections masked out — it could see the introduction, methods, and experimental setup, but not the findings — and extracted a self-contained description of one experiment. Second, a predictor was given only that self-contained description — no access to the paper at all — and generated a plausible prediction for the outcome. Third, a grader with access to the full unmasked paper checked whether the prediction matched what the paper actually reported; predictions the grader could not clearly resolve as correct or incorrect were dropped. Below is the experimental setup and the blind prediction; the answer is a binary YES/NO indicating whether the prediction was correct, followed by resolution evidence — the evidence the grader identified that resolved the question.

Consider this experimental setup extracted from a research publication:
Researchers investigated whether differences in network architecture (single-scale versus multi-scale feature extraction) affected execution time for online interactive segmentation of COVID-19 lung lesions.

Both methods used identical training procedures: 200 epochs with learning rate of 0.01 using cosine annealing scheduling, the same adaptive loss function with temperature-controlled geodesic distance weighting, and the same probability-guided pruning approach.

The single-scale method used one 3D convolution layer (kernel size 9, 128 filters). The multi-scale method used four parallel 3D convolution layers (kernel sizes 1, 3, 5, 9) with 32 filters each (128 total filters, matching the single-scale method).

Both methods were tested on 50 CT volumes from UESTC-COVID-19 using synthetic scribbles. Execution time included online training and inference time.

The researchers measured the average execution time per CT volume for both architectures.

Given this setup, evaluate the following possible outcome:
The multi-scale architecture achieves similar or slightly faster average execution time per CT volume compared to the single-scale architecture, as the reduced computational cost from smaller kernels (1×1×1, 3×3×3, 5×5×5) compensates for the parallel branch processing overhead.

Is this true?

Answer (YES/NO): YES